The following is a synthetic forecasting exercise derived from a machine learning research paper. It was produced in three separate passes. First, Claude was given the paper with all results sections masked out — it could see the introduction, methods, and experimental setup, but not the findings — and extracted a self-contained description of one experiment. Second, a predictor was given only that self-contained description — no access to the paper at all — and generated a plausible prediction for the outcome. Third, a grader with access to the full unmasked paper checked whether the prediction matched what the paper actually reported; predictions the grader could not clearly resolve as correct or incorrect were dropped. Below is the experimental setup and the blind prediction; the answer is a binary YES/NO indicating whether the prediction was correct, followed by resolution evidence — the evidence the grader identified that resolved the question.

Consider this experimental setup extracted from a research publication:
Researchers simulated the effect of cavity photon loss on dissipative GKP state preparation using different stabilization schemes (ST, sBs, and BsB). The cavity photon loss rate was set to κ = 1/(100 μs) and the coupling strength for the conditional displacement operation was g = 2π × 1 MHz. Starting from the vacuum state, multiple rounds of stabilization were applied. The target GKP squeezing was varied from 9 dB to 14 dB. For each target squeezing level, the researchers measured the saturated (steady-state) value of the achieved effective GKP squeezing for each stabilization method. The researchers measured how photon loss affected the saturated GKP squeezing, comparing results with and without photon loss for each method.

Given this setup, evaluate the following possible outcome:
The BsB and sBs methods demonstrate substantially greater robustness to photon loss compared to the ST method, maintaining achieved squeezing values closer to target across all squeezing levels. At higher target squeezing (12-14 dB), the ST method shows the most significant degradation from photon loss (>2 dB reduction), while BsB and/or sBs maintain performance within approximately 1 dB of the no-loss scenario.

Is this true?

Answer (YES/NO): NO